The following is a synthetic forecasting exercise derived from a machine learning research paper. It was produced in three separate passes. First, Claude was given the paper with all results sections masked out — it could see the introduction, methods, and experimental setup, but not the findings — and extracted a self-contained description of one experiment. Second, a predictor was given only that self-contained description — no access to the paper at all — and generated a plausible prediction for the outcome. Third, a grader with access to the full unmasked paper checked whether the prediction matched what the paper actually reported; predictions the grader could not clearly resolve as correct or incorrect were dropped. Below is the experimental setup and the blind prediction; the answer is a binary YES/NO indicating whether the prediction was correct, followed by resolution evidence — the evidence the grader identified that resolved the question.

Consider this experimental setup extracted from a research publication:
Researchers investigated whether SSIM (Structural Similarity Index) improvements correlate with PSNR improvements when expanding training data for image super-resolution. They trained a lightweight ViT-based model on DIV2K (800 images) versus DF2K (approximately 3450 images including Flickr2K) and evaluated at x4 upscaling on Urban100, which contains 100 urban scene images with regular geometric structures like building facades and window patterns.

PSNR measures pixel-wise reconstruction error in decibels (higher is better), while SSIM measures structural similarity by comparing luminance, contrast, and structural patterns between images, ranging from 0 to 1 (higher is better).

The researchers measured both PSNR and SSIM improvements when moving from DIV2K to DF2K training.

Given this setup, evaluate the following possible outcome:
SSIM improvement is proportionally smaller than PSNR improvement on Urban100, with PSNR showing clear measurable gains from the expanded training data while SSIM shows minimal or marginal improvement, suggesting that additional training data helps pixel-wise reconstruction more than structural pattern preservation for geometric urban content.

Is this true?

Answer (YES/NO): NO